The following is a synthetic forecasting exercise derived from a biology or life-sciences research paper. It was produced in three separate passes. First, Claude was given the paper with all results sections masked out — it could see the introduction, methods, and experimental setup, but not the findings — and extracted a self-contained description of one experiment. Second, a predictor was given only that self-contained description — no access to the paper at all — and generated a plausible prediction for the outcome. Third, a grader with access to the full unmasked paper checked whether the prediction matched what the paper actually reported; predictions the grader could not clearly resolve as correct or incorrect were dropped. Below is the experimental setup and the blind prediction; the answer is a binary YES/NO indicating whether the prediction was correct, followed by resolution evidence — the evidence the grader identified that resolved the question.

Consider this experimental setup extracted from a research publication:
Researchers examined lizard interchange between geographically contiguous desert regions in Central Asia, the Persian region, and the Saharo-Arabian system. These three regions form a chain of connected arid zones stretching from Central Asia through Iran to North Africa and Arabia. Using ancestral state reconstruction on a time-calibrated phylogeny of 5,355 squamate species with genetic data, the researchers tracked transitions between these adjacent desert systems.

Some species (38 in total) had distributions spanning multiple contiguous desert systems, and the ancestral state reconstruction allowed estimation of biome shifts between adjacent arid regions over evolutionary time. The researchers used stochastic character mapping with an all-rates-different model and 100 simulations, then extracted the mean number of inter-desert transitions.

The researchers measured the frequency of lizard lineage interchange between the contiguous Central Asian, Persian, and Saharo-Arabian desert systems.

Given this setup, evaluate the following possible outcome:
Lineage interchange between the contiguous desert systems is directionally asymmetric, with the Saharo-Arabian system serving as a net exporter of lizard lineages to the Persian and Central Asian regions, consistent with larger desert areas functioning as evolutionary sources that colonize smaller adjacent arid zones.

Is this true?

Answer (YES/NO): NO